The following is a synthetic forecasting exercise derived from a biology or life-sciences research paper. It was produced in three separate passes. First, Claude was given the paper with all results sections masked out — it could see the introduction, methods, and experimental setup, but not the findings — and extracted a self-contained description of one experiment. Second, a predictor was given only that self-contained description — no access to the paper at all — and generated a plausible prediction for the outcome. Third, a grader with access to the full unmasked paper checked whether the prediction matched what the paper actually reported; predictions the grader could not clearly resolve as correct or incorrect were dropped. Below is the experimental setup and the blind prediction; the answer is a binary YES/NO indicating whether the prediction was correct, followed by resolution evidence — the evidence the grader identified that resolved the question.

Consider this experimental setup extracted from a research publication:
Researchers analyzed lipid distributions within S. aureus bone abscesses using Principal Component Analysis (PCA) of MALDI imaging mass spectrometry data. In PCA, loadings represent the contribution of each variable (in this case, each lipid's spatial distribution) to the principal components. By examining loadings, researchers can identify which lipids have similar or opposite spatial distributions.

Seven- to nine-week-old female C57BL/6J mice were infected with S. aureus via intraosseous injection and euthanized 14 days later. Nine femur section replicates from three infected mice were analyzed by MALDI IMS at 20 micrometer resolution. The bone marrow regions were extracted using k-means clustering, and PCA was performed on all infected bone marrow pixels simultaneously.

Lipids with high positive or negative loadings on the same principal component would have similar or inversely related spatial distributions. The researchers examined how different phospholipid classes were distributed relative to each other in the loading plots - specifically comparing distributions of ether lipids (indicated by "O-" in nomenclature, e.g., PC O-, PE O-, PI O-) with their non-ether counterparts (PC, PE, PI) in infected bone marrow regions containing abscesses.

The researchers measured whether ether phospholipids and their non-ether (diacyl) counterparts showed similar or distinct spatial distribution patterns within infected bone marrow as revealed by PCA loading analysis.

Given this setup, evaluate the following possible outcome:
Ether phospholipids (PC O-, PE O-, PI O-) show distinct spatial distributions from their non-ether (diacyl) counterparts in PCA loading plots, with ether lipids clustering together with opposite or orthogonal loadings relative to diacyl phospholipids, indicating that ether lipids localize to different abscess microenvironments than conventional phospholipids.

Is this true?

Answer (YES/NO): YES